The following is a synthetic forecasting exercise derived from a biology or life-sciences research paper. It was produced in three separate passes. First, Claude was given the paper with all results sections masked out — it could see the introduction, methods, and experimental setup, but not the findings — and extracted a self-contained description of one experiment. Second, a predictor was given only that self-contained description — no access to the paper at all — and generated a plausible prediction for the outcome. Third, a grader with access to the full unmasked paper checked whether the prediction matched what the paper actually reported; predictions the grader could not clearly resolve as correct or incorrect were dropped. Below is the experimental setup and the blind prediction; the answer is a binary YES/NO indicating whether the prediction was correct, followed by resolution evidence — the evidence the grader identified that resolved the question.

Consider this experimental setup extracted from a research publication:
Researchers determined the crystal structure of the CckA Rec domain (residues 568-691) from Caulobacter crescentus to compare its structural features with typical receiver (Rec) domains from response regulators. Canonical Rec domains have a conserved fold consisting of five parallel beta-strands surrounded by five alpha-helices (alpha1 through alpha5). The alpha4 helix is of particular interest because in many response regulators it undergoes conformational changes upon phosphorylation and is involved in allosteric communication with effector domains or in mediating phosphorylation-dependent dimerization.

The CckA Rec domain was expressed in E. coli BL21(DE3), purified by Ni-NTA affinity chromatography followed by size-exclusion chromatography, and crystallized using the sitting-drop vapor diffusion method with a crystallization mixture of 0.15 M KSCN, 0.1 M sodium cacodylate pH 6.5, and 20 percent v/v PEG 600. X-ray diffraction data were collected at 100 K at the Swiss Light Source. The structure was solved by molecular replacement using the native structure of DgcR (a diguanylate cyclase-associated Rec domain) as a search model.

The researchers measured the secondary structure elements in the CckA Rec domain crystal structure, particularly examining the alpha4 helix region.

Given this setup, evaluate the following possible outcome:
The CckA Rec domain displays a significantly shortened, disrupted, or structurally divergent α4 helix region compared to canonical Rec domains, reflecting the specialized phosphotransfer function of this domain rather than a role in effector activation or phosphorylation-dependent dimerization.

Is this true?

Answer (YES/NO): YES